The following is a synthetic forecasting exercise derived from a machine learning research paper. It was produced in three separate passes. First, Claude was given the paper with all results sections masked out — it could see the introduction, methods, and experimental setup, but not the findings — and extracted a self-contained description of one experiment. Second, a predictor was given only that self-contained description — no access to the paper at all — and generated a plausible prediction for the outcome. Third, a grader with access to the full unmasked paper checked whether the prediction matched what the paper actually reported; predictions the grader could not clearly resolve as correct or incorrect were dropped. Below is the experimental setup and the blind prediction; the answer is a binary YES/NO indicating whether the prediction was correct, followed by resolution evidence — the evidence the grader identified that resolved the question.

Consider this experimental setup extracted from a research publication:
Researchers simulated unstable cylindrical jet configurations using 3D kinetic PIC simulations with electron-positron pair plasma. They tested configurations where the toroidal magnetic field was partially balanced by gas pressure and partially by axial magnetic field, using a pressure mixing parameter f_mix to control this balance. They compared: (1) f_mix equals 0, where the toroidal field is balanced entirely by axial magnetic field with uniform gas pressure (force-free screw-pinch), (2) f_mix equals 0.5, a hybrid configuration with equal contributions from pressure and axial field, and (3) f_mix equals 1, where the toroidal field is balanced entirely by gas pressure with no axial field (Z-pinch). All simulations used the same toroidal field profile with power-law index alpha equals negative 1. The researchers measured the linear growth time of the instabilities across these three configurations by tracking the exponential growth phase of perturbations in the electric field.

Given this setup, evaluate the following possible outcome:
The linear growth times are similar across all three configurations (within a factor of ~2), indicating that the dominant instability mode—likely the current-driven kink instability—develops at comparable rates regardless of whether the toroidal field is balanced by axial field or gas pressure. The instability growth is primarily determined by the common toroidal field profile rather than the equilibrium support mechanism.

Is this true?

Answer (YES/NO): NO